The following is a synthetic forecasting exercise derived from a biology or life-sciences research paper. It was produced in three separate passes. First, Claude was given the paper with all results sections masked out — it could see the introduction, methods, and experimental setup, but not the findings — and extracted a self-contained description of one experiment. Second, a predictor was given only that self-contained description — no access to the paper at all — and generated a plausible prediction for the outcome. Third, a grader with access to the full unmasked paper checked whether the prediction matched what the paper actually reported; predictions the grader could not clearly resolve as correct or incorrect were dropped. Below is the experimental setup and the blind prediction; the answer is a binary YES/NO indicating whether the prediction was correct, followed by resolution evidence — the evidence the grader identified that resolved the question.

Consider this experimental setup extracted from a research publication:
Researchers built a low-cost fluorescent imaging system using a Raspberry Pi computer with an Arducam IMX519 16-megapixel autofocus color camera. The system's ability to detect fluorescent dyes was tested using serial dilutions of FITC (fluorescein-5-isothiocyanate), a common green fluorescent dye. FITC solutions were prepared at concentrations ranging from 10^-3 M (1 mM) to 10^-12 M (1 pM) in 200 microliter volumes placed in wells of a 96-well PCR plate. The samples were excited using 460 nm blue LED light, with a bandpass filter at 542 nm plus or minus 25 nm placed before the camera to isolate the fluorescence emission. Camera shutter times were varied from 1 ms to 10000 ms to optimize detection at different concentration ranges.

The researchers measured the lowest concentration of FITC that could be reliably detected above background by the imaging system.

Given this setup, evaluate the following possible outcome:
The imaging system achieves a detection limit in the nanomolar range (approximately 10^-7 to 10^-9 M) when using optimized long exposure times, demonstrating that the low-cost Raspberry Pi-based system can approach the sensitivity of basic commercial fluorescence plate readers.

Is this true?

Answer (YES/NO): NO